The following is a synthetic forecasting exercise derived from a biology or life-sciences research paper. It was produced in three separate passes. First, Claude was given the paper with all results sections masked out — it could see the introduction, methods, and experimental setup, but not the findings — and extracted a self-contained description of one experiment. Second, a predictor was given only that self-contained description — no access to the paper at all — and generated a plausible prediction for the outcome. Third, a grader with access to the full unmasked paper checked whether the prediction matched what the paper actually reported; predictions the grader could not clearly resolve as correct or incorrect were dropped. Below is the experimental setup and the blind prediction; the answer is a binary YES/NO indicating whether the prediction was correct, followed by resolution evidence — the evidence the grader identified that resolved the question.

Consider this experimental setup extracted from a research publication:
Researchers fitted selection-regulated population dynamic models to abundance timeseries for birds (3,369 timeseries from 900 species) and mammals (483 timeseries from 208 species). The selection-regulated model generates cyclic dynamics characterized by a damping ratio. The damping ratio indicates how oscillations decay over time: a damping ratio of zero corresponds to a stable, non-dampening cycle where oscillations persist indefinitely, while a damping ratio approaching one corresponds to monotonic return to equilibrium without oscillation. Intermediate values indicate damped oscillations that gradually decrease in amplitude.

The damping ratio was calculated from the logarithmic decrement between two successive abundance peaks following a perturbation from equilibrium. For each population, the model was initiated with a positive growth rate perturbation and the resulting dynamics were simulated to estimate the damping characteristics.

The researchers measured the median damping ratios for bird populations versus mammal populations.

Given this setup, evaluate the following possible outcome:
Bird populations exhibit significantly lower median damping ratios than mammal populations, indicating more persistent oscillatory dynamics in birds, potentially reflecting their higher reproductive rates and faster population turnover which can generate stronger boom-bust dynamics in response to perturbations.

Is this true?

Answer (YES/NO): NO